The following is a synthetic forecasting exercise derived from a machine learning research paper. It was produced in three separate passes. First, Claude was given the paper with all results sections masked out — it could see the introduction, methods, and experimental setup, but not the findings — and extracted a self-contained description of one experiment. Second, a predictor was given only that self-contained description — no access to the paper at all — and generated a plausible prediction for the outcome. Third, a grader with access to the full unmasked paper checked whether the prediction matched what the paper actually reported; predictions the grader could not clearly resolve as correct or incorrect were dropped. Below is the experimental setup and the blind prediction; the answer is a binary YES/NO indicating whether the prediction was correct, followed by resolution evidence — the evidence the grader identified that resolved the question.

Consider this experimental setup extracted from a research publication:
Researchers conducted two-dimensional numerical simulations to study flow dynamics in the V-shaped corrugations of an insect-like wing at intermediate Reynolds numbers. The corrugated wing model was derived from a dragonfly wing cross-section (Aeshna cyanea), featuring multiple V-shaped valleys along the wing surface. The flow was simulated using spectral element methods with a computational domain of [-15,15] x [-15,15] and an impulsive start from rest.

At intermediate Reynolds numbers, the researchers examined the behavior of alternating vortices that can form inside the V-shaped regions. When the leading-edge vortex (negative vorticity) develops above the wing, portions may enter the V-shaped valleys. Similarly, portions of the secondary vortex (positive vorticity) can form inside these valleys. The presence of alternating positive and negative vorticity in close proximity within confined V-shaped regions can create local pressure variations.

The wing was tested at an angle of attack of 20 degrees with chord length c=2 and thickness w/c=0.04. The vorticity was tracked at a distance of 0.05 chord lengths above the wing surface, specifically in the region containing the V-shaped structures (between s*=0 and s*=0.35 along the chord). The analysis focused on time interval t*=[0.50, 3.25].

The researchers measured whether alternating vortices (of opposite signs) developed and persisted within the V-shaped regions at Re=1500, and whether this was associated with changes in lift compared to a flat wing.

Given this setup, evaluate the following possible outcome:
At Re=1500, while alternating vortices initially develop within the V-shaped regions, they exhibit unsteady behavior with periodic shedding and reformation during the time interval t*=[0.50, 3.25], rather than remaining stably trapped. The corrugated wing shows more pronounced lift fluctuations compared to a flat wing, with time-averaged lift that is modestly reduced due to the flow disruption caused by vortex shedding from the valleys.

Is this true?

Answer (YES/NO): NO